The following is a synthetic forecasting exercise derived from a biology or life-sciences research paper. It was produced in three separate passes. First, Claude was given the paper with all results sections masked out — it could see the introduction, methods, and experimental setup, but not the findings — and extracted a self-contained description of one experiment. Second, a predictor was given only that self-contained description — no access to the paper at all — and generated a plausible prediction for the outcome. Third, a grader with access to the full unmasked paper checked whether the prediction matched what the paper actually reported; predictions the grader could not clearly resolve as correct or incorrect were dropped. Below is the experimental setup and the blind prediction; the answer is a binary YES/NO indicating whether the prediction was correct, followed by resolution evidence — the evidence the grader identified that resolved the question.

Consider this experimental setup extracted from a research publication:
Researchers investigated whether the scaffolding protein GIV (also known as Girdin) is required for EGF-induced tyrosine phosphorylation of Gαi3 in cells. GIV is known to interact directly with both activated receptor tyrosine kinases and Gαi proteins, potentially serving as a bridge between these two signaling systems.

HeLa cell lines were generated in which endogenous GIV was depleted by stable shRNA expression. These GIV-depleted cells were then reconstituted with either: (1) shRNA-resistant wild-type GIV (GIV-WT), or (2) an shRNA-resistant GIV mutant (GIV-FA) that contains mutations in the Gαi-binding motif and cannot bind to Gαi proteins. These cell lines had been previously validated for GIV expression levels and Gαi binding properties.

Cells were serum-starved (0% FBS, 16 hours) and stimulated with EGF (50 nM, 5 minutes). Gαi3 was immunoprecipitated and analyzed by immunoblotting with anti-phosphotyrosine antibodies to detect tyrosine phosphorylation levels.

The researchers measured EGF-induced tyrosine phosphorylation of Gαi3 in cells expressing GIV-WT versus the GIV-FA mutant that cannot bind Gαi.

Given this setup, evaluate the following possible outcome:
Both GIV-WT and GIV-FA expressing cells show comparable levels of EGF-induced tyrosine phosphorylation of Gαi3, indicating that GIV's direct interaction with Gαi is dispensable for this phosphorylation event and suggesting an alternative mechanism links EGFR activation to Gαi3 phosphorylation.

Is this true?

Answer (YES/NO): NO